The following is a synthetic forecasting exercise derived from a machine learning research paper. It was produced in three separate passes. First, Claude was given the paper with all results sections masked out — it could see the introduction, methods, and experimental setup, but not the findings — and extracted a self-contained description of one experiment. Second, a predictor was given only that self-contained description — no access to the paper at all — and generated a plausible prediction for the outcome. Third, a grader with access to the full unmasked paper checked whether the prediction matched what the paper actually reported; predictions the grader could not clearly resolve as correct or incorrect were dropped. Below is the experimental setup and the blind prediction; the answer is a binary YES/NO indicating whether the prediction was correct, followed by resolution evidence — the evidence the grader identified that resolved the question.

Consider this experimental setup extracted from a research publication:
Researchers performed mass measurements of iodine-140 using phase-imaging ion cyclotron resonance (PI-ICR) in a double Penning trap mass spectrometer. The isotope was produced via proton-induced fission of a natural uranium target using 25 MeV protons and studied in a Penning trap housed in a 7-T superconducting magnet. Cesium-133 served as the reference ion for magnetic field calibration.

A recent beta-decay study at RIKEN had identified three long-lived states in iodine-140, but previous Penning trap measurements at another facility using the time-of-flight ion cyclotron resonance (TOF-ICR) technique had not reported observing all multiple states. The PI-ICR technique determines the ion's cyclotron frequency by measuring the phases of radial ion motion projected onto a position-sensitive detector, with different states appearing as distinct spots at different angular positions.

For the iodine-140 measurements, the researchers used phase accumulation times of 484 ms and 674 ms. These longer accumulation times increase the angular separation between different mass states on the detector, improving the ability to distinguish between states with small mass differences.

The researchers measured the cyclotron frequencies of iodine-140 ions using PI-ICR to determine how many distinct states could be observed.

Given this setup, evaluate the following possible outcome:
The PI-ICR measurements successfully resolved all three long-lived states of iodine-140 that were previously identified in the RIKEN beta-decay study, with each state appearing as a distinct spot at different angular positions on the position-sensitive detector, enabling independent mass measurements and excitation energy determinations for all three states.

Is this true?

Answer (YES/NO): NO